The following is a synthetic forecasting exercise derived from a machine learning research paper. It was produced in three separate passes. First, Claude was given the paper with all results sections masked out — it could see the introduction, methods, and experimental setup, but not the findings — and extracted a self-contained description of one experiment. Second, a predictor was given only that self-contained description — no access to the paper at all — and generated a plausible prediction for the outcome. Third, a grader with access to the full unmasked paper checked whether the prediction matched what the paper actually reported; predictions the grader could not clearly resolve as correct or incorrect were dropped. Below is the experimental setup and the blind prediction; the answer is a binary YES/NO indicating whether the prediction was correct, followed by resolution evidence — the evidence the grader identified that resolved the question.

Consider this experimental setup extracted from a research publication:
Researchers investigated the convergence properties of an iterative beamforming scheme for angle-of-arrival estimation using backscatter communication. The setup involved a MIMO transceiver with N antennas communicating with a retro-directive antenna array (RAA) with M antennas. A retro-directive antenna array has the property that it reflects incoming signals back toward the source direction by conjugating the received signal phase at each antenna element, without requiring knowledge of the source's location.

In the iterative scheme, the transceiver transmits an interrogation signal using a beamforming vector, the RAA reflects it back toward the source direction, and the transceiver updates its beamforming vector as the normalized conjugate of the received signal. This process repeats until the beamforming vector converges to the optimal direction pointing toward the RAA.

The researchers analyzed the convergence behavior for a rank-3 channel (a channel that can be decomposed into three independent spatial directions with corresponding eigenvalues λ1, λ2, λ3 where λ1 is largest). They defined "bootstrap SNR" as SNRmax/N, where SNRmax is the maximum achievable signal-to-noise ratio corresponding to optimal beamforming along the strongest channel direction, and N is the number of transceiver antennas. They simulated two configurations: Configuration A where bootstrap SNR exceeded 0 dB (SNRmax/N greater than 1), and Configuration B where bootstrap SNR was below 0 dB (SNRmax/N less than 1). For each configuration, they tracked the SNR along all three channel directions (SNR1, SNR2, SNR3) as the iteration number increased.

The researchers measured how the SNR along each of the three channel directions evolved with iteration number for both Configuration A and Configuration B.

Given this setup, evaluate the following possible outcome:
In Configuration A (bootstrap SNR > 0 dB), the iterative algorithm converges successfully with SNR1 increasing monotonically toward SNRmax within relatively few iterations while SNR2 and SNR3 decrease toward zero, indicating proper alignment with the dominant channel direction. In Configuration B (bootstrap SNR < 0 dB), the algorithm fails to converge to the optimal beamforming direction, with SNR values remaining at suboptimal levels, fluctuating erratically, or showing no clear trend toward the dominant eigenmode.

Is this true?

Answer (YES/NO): NO